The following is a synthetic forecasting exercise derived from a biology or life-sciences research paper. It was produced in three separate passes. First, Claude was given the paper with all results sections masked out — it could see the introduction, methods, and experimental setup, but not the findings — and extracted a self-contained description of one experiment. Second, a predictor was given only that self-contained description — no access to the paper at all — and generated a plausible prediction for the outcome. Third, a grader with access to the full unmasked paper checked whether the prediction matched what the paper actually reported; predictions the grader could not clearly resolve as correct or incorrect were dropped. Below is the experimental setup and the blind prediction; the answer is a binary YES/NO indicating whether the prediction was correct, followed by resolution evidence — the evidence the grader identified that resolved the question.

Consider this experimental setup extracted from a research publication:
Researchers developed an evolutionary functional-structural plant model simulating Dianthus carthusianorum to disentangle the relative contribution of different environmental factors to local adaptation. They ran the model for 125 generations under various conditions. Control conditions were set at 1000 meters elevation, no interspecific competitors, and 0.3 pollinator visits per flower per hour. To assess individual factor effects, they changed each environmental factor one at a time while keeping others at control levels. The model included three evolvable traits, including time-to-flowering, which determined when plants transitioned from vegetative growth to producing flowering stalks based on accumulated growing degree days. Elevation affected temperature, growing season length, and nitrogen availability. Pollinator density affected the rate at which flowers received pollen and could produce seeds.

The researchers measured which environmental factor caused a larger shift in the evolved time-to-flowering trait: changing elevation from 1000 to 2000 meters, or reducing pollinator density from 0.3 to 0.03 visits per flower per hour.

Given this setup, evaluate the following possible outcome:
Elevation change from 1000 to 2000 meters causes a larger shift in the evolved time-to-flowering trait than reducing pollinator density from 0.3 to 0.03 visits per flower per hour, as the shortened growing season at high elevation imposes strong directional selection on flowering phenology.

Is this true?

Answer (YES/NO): YES